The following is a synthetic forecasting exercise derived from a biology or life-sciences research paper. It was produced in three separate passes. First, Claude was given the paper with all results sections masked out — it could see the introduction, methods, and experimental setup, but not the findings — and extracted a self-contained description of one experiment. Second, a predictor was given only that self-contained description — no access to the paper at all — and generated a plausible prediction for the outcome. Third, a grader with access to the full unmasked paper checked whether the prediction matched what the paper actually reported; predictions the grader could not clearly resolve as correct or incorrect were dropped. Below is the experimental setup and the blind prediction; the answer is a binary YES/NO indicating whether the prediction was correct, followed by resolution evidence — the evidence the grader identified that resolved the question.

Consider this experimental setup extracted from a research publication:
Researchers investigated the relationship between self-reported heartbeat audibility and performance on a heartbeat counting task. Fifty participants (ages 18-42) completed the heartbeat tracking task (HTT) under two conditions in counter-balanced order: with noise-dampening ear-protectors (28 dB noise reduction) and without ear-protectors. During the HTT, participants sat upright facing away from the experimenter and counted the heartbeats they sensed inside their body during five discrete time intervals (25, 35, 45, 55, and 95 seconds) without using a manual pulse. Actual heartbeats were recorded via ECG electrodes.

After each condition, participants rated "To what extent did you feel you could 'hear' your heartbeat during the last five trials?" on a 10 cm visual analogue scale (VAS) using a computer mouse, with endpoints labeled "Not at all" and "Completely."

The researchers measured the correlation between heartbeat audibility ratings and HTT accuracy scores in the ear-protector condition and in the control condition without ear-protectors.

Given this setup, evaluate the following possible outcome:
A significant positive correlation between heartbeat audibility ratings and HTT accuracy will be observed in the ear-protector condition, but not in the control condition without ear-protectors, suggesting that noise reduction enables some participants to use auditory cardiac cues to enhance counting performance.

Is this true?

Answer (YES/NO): YES